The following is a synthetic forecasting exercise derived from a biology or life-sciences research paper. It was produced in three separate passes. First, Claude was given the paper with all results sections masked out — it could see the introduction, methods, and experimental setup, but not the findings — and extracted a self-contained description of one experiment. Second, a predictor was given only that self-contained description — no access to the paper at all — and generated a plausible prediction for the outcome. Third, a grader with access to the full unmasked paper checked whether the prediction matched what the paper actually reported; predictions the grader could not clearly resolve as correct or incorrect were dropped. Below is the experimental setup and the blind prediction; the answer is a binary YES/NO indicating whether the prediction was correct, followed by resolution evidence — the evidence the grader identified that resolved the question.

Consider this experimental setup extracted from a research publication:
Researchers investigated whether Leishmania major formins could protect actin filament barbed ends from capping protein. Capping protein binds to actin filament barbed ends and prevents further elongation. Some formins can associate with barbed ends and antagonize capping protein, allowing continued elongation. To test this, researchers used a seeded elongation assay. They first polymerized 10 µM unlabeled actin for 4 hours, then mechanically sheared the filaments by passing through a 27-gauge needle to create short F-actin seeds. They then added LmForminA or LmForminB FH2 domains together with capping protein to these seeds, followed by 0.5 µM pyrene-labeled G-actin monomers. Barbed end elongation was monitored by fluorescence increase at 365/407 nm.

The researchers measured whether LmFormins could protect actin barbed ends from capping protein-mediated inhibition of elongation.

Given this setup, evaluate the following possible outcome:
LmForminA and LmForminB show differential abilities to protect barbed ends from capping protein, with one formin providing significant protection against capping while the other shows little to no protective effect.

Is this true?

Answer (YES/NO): NO